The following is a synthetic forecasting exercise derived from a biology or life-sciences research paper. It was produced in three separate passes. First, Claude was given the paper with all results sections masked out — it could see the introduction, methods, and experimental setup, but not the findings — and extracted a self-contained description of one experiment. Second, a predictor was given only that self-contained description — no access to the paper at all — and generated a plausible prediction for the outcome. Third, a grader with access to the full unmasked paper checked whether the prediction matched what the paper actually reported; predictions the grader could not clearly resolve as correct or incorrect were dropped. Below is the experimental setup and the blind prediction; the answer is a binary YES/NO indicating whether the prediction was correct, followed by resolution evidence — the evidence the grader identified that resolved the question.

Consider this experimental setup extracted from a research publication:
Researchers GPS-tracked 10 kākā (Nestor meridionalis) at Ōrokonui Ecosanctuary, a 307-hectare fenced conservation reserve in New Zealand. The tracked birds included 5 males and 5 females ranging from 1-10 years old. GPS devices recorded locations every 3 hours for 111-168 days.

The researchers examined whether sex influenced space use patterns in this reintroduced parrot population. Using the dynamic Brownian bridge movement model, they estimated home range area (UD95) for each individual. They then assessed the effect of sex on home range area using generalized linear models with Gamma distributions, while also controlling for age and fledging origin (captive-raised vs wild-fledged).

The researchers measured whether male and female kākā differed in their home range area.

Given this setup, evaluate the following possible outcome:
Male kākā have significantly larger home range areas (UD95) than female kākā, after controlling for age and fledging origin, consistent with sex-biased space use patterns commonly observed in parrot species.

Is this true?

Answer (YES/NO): NO